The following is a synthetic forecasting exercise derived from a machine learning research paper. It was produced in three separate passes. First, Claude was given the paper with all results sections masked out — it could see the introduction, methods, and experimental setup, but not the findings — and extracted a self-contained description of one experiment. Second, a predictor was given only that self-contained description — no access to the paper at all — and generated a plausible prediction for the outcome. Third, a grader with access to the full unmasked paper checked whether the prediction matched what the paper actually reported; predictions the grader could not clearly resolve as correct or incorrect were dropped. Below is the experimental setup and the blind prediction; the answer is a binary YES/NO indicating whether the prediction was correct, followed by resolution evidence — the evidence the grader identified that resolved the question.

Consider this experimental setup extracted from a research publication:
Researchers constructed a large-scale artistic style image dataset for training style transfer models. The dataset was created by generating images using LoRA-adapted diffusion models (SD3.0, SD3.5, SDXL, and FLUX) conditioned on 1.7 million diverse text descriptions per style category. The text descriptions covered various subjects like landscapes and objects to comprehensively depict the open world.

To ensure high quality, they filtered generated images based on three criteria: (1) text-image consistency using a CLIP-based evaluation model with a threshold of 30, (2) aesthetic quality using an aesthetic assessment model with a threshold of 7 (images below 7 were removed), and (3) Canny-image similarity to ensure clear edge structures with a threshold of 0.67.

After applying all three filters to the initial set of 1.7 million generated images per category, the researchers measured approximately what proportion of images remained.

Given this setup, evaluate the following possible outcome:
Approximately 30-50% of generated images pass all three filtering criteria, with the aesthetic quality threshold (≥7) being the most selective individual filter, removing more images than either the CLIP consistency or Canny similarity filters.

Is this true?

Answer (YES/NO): NO